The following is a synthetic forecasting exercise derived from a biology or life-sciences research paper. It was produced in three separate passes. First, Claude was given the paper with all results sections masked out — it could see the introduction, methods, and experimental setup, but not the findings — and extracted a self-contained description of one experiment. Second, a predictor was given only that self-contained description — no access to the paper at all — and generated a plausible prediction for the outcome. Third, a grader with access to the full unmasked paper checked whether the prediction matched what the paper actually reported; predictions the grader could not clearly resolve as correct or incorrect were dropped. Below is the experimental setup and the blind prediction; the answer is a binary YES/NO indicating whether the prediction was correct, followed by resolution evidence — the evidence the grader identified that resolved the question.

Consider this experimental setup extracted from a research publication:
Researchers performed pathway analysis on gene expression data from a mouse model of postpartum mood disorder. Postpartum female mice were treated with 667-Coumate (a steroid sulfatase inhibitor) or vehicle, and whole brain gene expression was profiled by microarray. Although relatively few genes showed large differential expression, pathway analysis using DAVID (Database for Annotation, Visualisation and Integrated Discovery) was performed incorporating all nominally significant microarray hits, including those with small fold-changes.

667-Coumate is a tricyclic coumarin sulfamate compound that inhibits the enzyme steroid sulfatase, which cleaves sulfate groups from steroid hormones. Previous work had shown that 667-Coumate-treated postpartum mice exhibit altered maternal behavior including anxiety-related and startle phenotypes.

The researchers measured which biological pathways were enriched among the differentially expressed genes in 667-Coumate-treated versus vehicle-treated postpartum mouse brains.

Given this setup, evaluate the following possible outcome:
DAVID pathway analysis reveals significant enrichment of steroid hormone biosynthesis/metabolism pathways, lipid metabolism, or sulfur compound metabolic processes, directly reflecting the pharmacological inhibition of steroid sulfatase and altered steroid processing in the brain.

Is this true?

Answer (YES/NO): NO